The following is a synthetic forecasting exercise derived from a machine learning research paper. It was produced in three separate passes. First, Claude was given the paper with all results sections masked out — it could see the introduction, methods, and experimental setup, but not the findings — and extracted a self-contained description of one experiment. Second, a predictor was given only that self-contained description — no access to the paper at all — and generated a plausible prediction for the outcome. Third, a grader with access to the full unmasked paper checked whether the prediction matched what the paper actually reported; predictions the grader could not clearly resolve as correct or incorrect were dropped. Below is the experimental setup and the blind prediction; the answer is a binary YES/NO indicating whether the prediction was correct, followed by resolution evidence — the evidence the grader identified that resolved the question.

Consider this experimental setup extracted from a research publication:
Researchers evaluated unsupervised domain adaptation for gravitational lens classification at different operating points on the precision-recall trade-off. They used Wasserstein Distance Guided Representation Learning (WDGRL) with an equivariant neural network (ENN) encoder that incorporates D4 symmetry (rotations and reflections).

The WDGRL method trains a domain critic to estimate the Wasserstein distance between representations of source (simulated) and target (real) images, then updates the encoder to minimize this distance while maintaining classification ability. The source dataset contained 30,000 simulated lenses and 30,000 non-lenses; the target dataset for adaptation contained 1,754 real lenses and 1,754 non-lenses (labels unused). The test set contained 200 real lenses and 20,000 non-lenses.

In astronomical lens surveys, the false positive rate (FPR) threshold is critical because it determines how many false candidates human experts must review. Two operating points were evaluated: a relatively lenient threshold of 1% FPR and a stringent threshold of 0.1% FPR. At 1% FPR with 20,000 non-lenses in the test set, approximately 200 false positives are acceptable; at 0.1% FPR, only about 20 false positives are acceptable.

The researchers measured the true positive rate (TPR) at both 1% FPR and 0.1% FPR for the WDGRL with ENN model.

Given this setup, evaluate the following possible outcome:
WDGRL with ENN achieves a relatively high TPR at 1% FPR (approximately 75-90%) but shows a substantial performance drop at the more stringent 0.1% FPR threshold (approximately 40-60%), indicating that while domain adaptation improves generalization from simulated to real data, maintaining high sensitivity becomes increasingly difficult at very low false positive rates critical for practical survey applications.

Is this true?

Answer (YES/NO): NO